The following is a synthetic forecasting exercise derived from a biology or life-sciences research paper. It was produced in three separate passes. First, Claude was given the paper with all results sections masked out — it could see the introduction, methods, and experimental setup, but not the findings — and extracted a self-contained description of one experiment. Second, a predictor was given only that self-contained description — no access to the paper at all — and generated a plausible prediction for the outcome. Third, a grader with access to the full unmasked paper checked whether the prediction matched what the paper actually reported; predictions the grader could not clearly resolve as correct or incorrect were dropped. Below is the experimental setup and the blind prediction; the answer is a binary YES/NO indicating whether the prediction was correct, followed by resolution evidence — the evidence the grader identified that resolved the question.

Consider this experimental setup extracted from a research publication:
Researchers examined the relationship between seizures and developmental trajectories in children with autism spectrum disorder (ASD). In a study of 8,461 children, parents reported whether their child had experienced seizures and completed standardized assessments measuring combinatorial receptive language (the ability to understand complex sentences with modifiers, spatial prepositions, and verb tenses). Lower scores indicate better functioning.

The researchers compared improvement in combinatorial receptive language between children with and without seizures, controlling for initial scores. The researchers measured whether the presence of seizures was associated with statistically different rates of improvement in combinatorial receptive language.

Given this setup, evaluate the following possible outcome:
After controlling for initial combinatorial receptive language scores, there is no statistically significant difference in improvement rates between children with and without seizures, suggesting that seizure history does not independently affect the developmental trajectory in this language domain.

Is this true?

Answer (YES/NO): YES